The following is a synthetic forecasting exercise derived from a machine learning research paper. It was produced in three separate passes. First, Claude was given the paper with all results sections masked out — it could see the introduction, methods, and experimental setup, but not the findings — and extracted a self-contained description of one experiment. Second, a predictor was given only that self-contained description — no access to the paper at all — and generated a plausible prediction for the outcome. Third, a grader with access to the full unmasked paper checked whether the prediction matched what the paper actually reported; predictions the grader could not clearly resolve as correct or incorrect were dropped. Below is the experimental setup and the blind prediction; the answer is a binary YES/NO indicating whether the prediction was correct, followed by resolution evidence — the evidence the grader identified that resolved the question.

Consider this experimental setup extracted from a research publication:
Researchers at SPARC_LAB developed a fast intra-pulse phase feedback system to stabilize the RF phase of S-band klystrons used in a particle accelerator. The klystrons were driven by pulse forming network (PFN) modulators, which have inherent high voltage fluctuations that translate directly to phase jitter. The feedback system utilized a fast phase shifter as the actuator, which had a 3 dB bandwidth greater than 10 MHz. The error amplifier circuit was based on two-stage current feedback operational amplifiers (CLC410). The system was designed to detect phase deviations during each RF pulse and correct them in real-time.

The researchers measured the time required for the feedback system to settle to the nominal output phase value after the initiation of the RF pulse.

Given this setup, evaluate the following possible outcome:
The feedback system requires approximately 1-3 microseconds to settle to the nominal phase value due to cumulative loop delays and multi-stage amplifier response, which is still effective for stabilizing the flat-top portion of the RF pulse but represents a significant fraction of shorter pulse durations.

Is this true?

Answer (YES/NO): YES